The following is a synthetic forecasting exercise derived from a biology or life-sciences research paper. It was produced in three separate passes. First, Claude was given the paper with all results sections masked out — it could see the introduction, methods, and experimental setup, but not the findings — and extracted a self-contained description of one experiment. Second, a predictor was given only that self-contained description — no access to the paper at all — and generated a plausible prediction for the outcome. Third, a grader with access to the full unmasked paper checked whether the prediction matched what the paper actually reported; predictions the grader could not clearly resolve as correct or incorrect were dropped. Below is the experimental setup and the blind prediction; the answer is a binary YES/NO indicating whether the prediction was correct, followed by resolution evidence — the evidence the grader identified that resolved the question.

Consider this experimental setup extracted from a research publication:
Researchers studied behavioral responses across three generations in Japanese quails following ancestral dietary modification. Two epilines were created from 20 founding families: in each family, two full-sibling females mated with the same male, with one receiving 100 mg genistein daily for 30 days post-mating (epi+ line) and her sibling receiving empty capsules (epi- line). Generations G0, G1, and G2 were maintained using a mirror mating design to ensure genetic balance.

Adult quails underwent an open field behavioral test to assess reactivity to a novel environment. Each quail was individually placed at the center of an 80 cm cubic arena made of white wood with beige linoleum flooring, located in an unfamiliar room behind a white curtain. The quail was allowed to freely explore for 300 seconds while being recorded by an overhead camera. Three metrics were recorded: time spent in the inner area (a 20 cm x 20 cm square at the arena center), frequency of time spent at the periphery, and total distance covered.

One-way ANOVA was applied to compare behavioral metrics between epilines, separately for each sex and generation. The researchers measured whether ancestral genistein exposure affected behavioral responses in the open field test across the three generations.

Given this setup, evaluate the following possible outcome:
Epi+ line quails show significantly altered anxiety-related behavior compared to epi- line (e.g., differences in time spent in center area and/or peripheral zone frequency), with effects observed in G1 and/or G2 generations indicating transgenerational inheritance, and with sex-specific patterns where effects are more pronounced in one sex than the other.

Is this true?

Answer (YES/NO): NO